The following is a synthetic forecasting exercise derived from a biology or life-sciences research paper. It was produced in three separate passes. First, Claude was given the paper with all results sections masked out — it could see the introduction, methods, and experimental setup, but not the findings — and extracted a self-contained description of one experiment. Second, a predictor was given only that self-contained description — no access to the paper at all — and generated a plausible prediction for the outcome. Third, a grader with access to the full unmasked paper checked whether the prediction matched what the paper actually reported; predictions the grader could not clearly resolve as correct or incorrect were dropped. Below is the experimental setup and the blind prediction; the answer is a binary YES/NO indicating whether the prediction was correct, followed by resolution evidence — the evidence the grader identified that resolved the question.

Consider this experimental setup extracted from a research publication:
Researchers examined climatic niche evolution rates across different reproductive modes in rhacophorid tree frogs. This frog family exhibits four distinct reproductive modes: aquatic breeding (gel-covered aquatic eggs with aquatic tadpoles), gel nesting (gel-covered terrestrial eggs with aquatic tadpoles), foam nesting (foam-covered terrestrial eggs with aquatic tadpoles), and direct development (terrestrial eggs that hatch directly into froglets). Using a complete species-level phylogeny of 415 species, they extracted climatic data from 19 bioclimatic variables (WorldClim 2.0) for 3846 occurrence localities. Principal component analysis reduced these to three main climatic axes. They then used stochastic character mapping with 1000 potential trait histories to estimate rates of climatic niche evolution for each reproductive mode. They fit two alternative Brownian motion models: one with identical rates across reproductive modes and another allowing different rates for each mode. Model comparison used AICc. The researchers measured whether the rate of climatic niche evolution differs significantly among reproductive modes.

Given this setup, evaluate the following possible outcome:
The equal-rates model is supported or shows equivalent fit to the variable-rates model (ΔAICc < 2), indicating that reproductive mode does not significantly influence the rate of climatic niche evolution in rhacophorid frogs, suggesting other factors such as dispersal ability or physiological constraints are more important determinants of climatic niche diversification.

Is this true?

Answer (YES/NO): NO